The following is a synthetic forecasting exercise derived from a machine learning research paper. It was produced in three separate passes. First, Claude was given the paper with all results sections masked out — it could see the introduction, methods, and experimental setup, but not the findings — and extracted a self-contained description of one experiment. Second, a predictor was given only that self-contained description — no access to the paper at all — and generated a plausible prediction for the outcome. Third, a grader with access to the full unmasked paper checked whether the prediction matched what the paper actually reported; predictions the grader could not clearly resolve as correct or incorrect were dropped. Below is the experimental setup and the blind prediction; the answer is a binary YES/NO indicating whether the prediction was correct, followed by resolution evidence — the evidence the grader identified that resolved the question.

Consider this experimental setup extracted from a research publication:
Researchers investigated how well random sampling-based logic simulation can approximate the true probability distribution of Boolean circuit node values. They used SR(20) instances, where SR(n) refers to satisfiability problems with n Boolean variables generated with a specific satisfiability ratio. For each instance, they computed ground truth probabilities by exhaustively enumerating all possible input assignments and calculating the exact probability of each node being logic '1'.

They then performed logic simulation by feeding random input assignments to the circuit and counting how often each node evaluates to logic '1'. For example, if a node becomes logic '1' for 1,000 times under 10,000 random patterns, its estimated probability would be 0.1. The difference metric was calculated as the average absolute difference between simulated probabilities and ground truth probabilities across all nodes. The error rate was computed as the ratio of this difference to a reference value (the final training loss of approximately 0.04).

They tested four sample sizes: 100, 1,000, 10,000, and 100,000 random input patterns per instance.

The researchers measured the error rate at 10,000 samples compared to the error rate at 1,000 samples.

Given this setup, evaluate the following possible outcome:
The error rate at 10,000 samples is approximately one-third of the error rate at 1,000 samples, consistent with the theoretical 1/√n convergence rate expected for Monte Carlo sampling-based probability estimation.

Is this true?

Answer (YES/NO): NO